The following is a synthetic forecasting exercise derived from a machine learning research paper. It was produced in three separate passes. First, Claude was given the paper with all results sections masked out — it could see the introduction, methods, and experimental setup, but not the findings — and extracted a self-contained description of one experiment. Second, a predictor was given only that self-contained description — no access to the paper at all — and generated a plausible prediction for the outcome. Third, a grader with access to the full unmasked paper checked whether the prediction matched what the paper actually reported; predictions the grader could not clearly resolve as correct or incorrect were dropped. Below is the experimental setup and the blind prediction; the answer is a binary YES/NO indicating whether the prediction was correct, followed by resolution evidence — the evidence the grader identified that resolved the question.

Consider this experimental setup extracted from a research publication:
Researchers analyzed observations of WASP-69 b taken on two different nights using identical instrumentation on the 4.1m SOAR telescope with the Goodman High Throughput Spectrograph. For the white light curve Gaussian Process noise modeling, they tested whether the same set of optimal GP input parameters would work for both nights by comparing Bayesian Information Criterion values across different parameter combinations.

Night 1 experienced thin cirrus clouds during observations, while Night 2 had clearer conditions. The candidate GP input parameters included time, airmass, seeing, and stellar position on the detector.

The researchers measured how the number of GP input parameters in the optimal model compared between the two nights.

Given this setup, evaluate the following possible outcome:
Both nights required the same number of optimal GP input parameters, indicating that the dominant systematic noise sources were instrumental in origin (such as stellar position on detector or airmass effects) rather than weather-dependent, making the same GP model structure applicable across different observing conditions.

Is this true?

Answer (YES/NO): NO